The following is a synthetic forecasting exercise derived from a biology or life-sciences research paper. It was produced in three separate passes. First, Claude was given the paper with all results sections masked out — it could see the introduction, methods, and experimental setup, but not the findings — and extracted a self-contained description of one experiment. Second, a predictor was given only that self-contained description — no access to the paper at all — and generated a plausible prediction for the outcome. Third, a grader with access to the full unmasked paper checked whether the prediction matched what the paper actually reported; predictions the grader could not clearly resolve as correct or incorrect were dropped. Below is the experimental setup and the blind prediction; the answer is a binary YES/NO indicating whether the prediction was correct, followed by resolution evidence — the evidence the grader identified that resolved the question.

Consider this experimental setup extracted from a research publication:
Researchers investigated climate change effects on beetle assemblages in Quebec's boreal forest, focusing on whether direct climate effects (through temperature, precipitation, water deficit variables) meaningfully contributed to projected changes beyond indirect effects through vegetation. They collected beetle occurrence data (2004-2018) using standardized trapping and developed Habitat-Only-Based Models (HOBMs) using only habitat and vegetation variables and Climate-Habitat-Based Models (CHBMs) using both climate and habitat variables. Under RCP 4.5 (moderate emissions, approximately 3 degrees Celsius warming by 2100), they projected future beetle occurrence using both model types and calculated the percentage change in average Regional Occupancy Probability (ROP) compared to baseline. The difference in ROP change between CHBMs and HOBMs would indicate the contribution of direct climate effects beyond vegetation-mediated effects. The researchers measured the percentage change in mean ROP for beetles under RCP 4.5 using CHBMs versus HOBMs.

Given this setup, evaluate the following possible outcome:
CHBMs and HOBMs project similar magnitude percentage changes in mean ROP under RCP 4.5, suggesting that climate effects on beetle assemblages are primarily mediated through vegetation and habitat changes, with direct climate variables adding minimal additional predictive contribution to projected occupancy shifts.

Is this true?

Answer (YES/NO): NO